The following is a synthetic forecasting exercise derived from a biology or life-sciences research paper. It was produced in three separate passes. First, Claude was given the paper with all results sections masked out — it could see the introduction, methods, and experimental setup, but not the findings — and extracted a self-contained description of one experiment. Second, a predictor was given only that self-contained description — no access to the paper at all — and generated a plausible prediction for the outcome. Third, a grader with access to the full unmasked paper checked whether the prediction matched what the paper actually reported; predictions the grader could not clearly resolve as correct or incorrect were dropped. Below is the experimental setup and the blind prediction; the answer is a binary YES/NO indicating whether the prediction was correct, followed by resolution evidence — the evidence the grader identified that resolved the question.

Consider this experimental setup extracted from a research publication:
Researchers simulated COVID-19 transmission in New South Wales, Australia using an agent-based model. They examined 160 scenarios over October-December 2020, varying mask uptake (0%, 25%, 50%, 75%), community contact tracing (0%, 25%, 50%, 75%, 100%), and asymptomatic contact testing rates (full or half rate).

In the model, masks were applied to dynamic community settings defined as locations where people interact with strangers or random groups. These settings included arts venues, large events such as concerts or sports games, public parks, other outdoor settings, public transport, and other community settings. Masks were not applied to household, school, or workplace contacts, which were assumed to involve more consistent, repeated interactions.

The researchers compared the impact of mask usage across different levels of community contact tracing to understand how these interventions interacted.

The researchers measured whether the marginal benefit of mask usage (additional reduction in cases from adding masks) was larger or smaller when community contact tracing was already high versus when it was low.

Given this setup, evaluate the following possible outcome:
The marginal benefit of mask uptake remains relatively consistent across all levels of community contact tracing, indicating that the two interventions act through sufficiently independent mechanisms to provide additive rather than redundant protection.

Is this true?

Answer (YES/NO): NO